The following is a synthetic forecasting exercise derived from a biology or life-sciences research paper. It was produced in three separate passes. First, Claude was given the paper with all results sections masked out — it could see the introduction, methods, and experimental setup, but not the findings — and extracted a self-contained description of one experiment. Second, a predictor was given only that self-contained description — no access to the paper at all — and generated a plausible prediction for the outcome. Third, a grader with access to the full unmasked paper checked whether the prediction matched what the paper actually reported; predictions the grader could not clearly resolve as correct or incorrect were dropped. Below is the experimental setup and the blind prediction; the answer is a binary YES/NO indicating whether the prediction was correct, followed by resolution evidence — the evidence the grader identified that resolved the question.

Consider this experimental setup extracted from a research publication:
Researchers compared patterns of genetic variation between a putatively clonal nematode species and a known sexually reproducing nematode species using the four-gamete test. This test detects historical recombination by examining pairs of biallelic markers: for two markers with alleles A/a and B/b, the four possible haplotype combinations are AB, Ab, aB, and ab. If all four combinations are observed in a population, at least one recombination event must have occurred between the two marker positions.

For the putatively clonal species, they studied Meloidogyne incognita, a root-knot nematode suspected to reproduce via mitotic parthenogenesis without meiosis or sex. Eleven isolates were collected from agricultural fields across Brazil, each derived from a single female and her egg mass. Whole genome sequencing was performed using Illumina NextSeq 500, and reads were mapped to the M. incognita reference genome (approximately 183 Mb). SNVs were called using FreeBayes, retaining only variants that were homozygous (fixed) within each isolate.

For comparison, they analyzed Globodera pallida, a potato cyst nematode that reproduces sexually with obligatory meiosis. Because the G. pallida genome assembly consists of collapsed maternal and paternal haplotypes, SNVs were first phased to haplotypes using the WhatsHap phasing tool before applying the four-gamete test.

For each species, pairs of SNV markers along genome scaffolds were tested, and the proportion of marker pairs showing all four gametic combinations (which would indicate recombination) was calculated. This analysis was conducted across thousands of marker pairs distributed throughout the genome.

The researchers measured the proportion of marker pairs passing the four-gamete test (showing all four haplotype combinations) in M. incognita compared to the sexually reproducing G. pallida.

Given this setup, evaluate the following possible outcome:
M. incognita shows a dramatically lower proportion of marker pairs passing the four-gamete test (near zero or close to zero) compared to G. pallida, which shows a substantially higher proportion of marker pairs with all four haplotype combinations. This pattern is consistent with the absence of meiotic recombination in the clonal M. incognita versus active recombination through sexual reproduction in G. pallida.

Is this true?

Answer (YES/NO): YES